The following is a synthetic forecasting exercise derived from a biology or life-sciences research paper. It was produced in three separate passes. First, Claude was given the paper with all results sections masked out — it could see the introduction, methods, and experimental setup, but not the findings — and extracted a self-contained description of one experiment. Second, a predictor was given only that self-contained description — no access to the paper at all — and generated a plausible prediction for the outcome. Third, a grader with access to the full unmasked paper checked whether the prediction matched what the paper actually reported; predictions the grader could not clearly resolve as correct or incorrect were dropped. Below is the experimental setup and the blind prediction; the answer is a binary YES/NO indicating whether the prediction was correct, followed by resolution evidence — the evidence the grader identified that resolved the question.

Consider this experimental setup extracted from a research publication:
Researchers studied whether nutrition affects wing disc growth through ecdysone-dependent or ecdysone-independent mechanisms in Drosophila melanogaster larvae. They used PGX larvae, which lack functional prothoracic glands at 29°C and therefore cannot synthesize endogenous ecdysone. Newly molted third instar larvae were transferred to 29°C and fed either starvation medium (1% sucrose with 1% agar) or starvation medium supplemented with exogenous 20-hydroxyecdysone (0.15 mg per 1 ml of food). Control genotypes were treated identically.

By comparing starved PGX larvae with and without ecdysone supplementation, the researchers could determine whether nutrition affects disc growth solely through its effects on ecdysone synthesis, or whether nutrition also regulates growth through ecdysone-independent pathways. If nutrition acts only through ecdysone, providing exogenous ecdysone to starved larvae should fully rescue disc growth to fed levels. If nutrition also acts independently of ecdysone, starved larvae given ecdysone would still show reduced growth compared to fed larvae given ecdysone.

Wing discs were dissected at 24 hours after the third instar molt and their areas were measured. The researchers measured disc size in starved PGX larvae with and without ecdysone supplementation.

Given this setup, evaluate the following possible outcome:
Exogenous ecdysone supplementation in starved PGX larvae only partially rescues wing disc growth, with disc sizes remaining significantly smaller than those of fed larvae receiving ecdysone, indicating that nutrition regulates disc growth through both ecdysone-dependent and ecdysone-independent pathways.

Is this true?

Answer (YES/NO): YES